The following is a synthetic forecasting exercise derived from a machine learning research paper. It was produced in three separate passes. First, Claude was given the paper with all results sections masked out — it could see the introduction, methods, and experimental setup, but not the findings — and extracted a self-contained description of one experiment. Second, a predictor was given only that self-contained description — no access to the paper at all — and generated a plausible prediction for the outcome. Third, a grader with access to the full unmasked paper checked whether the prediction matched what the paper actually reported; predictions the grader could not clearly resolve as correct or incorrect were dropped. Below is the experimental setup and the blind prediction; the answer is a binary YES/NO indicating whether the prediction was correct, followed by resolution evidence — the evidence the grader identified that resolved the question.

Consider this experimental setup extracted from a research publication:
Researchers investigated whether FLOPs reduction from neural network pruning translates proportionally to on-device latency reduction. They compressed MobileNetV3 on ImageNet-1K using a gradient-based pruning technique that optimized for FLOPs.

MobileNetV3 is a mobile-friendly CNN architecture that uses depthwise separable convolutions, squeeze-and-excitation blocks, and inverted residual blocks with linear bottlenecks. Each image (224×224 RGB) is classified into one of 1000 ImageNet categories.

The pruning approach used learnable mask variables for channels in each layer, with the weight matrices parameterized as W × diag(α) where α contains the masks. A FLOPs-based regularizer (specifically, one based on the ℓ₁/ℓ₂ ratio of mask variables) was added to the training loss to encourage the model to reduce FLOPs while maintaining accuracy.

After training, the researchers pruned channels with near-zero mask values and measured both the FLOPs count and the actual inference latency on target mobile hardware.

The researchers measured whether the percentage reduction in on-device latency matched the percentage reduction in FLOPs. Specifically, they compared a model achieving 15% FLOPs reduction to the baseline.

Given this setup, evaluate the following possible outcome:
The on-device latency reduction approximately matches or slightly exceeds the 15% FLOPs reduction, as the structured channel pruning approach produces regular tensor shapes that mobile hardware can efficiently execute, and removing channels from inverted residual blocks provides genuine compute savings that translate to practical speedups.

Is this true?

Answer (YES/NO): NO